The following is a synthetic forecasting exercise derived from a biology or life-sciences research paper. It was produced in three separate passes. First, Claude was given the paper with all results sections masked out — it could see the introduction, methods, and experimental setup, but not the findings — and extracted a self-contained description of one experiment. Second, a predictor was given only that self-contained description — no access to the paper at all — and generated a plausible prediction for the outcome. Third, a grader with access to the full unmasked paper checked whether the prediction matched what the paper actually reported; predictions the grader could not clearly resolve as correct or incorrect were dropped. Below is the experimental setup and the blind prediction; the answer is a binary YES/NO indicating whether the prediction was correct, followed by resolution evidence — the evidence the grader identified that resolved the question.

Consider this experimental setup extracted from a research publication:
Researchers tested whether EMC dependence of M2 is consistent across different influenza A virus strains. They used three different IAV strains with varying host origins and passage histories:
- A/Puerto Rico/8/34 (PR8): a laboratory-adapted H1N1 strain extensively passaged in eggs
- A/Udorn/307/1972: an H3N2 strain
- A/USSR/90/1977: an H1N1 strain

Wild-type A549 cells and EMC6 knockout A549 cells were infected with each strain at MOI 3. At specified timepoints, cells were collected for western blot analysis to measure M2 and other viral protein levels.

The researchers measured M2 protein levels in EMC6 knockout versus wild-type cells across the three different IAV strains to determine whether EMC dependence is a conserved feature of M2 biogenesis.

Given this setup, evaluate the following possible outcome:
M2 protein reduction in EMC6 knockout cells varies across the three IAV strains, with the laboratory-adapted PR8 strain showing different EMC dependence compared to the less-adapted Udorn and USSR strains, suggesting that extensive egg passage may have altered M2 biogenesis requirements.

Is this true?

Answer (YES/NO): NO